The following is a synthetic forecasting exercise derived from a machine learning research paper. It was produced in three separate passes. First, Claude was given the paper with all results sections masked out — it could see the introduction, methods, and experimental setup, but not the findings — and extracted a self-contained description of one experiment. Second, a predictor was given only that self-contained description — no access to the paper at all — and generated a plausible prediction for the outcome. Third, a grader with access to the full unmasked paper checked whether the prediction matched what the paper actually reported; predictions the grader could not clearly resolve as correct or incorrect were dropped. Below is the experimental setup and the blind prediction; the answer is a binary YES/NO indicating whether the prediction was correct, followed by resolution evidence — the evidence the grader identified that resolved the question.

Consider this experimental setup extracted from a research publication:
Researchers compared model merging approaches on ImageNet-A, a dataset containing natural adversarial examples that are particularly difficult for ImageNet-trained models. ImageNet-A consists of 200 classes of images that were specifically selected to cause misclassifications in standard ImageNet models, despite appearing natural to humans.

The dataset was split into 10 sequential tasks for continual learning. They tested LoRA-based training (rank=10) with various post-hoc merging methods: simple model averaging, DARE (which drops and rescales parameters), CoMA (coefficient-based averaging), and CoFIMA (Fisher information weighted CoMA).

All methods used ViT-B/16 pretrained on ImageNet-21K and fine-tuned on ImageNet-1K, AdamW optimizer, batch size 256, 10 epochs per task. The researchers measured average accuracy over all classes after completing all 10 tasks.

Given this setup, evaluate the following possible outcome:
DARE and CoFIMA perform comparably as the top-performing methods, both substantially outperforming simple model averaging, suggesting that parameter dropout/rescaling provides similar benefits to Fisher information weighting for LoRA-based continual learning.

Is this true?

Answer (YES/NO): NO